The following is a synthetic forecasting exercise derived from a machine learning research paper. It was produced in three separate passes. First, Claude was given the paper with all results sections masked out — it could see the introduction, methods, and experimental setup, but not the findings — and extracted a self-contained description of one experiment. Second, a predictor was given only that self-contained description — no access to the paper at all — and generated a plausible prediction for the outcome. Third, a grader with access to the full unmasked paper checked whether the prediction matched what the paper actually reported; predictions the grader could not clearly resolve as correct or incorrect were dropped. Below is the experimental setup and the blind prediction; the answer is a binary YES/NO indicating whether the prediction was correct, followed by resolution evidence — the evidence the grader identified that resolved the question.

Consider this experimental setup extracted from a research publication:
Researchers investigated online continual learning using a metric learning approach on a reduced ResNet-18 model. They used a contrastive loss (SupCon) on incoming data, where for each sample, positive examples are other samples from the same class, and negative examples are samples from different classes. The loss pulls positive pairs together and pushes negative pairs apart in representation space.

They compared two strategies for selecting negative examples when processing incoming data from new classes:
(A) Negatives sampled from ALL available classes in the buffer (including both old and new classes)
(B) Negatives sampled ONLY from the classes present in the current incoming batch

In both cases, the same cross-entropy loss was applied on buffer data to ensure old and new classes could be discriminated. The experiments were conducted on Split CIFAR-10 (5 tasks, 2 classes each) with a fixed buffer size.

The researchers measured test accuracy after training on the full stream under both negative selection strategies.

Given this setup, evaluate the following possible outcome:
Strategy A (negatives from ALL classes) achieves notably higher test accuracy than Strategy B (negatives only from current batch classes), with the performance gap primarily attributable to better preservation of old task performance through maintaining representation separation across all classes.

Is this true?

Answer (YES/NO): NO